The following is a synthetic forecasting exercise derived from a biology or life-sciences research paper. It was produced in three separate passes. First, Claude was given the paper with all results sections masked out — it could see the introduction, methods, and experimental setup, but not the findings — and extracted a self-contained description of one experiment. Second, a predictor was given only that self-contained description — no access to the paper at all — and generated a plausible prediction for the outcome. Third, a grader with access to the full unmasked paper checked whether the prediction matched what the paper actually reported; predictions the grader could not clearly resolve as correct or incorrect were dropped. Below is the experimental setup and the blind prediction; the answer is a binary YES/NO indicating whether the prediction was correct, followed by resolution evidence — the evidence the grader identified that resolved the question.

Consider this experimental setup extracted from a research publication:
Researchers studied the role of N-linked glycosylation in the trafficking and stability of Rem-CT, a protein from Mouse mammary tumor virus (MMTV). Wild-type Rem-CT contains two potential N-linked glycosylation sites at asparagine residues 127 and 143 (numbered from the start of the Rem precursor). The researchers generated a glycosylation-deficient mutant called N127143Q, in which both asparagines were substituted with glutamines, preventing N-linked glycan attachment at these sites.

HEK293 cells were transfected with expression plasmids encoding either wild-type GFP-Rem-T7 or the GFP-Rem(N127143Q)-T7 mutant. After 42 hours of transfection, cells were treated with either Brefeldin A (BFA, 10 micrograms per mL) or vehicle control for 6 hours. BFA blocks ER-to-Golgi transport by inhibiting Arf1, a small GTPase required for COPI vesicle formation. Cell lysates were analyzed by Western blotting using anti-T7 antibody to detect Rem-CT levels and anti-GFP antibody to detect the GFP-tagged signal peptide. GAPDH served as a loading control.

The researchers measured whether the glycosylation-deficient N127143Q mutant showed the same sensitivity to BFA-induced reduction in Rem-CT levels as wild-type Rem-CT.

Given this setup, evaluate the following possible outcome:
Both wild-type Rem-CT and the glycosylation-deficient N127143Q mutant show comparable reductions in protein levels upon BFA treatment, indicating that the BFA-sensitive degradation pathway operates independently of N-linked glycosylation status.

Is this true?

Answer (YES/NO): NO